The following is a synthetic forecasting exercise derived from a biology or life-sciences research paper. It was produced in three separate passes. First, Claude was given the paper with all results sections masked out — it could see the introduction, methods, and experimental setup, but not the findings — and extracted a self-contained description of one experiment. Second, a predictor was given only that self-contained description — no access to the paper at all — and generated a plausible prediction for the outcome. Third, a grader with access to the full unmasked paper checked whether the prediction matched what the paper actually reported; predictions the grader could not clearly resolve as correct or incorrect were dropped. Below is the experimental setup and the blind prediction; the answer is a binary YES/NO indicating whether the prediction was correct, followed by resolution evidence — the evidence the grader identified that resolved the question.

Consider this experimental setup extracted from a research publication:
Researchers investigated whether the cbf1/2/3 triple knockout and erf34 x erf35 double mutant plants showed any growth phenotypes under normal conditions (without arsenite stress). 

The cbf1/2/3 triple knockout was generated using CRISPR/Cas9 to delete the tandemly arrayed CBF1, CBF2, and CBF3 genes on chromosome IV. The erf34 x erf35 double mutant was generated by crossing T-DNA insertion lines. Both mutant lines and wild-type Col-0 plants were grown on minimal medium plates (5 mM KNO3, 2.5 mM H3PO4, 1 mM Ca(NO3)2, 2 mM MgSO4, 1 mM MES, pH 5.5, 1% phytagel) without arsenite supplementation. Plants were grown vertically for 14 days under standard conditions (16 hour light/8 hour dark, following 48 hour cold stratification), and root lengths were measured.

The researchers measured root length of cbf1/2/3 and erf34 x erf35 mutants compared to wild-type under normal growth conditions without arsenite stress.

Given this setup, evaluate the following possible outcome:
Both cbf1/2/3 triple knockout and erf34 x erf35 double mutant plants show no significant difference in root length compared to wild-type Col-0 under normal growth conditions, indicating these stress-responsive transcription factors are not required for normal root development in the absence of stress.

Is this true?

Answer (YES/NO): YES